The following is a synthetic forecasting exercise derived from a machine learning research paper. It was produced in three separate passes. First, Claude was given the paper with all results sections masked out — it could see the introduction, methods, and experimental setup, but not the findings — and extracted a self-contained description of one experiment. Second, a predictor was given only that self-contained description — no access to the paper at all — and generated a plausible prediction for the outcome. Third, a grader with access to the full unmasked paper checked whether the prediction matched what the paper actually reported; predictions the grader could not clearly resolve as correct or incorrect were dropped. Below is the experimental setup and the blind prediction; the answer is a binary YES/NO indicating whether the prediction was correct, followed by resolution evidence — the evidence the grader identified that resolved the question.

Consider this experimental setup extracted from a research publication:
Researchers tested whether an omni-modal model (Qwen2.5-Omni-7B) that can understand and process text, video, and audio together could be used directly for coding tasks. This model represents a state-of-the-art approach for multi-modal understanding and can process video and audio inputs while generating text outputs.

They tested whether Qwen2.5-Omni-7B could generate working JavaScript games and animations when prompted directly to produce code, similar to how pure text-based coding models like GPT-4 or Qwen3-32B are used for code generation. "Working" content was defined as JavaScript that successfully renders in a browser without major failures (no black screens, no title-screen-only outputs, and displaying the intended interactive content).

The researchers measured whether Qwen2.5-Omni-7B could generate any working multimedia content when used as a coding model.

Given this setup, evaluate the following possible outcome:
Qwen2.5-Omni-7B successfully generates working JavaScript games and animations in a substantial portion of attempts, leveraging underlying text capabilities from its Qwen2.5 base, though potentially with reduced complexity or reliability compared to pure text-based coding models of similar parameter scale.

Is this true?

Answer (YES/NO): NO